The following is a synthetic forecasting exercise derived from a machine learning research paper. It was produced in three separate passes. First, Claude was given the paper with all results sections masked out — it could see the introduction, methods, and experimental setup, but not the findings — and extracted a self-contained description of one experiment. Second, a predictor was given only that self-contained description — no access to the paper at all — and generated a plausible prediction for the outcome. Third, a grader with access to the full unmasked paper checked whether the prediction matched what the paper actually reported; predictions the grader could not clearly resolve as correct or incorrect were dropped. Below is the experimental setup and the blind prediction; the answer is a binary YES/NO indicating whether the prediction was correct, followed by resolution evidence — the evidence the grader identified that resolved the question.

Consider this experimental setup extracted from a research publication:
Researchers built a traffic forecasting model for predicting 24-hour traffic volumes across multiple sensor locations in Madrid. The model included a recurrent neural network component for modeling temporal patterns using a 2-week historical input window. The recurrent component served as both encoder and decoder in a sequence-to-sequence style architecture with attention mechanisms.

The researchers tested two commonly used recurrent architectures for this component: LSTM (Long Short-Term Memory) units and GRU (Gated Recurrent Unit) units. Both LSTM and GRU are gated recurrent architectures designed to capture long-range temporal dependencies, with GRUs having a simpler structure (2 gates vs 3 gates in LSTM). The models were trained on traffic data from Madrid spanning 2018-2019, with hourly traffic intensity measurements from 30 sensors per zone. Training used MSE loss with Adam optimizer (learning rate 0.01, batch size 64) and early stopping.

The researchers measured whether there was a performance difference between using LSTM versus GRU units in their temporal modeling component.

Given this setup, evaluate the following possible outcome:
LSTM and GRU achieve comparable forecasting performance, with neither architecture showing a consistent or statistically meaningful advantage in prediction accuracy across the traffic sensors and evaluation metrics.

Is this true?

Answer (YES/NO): YES